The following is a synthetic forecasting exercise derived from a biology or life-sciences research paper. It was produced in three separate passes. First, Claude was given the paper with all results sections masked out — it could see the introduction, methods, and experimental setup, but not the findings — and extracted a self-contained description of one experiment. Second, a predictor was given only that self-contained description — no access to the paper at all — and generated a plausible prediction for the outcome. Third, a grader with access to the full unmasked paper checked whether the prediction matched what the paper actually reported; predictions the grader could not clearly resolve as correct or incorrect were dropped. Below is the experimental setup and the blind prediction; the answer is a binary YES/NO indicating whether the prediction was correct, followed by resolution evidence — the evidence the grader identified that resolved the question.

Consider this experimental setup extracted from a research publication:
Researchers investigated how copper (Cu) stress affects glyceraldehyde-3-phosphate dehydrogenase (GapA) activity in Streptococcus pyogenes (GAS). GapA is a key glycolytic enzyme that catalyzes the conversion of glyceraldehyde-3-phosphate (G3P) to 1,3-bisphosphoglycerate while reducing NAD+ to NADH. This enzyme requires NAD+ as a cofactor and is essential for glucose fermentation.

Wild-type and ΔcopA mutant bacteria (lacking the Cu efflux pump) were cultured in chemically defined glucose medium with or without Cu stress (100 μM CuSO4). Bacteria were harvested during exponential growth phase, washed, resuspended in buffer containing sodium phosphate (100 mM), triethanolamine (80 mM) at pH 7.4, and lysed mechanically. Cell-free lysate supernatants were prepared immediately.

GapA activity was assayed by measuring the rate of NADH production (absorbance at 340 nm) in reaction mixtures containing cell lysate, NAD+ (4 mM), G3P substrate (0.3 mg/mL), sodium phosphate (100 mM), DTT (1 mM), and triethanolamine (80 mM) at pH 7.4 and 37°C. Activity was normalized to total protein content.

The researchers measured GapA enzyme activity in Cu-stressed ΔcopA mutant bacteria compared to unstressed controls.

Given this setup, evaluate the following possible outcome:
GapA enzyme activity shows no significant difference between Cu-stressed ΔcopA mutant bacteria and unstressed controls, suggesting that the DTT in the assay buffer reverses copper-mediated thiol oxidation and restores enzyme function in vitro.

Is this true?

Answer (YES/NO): NO